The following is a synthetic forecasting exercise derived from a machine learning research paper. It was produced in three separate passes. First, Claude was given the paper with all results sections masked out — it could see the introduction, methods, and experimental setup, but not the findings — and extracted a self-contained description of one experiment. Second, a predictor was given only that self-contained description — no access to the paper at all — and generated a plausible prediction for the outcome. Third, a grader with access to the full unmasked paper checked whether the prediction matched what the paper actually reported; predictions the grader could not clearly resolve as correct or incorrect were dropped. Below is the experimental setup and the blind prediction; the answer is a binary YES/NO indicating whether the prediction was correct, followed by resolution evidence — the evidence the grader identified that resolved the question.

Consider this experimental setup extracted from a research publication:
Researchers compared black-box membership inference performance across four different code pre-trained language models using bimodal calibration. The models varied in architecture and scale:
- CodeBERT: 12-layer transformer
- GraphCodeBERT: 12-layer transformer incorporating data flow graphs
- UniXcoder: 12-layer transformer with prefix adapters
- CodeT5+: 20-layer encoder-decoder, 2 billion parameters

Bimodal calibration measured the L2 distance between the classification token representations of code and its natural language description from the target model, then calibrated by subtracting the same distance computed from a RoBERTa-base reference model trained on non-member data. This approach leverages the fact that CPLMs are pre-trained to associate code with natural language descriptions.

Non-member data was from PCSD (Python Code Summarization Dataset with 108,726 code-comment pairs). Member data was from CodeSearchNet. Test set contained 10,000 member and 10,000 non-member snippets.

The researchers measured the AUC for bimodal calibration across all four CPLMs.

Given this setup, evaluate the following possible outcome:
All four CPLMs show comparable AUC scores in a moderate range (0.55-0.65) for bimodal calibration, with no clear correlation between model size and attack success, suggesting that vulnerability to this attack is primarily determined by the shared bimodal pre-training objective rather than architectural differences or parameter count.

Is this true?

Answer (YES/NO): NO